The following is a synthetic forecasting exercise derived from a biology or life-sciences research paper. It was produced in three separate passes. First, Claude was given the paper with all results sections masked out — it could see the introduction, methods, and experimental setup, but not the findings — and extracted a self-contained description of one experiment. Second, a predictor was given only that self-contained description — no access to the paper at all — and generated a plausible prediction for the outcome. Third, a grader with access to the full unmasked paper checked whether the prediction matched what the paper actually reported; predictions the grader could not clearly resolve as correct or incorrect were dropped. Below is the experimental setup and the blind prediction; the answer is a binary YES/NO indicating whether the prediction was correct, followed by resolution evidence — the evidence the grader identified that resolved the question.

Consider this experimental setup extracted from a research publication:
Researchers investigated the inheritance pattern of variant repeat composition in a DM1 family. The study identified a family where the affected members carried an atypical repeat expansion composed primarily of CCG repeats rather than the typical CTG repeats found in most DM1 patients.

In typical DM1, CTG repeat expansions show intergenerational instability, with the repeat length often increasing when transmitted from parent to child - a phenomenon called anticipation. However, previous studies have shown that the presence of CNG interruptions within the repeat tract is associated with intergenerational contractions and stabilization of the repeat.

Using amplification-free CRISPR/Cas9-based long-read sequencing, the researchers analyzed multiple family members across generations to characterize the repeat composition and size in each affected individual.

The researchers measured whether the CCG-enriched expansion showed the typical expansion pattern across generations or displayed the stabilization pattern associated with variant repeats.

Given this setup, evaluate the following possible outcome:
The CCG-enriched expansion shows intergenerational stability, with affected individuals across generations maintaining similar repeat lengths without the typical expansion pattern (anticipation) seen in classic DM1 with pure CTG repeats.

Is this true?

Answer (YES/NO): NO